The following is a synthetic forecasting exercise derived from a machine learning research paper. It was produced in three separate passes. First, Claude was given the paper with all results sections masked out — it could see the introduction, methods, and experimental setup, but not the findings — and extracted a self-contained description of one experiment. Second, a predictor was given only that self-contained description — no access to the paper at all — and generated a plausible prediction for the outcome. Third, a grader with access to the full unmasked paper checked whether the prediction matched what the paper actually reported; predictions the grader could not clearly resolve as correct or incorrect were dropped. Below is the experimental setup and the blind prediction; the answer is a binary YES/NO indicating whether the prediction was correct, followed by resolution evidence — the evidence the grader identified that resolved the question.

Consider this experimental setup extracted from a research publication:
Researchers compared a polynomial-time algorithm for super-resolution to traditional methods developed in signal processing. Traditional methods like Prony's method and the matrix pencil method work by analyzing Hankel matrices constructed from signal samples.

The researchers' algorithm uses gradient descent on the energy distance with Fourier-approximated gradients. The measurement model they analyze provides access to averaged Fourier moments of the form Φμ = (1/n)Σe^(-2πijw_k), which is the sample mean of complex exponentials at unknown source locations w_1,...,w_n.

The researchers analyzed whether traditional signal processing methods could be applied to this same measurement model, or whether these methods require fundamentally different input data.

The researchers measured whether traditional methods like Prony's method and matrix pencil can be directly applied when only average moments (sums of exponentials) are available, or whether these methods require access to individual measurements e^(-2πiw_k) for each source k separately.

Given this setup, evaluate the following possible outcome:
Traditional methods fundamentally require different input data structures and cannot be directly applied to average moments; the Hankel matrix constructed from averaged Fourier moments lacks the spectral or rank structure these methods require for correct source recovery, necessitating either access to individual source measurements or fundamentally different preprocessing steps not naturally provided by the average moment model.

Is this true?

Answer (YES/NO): YES